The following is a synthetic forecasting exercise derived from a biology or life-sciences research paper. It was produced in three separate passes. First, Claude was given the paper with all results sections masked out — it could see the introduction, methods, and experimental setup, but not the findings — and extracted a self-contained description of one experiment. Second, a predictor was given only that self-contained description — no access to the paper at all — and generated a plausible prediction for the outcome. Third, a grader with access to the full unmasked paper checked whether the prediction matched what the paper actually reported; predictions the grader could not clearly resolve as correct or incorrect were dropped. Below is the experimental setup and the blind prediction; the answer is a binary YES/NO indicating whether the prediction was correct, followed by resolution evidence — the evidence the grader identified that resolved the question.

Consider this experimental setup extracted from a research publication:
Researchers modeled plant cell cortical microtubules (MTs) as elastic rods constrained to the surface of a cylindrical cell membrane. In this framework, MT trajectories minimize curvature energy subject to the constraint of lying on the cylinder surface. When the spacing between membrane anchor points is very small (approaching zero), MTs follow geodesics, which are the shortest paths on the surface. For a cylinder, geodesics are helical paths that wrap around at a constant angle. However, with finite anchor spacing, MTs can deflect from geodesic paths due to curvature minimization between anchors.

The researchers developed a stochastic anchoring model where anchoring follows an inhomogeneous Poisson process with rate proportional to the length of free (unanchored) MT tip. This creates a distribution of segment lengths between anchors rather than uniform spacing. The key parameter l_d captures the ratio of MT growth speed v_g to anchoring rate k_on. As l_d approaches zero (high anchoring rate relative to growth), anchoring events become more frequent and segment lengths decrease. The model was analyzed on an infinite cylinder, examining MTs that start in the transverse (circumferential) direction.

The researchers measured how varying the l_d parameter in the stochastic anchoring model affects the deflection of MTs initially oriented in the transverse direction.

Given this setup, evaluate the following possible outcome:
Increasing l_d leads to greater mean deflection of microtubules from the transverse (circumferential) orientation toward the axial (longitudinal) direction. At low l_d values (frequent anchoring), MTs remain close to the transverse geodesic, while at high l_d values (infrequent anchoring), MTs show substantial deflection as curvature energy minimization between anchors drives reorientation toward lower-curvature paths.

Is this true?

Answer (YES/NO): YES